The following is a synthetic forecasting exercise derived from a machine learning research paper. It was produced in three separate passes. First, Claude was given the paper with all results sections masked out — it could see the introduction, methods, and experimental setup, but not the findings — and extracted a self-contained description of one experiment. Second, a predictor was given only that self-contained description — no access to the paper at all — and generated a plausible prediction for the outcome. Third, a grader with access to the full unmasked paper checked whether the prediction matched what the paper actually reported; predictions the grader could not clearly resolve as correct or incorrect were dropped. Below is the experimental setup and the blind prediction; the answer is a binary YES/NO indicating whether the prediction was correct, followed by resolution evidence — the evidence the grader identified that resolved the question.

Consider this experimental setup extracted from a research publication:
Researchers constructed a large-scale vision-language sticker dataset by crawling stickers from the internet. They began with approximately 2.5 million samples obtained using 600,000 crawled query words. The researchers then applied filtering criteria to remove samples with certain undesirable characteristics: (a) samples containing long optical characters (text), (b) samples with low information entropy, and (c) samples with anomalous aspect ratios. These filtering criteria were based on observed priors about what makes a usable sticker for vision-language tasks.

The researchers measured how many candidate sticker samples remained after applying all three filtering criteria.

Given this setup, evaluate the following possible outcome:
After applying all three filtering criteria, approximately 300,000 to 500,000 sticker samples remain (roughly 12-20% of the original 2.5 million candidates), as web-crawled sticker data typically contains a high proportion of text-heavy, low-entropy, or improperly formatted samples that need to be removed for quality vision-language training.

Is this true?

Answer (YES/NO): NO